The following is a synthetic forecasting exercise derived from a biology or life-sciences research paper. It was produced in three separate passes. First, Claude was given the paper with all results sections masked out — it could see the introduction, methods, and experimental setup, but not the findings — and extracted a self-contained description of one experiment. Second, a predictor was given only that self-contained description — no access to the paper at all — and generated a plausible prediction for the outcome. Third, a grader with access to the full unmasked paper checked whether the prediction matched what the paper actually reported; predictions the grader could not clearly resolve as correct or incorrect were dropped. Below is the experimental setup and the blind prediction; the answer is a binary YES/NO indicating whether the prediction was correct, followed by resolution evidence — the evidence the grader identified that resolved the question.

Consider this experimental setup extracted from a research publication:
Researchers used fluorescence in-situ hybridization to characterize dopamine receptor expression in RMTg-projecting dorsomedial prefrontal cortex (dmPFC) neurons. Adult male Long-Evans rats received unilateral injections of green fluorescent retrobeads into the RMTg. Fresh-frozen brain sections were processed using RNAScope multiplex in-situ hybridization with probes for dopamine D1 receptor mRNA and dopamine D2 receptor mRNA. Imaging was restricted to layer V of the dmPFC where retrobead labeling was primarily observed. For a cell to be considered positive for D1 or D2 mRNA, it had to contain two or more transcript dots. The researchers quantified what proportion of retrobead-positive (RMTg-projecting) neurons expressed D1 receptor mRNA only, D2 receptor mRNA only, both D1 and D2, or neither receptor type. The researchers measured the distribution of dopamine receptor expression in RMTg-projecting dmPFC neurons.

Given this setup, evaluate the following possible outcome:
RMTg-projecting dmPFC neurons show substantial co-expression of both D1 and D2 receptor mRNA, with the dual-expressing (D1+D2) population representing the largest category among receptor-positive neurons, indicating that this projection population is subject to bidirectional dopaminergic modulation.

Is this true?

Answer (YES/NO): YES